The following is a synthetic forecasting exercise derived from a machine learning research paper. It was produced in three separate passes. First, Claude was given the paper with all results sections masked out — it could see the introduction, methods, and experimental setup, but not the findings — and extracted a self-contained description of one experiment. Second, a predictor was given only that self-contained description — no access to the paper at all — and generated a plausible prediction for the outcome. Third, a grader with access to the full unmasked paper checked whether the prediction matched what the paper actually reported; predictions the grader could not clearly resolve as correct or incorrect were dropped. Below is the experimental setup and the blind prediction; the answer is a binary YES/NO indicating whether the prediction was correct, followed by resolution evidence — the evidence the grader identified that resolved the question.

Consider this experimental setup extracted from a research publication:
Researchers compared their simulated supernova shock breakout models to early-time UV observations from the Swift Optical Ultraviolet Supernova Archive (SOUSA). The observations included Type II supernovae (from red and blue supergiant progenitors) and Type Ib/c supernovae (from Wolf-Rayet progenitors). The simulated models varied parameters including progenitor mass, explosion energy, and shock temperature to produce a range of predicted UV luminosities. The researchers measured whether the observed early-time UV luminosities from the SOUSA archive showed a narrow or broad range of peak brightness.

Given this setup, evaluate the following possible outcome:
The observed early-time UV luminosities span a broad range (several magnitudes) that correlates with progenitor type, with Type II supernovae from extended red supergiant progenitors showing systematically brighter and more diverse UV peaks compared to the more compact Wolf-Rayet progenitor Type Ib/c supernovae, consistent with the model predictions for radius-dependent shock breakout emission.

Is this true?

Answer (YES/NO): NO